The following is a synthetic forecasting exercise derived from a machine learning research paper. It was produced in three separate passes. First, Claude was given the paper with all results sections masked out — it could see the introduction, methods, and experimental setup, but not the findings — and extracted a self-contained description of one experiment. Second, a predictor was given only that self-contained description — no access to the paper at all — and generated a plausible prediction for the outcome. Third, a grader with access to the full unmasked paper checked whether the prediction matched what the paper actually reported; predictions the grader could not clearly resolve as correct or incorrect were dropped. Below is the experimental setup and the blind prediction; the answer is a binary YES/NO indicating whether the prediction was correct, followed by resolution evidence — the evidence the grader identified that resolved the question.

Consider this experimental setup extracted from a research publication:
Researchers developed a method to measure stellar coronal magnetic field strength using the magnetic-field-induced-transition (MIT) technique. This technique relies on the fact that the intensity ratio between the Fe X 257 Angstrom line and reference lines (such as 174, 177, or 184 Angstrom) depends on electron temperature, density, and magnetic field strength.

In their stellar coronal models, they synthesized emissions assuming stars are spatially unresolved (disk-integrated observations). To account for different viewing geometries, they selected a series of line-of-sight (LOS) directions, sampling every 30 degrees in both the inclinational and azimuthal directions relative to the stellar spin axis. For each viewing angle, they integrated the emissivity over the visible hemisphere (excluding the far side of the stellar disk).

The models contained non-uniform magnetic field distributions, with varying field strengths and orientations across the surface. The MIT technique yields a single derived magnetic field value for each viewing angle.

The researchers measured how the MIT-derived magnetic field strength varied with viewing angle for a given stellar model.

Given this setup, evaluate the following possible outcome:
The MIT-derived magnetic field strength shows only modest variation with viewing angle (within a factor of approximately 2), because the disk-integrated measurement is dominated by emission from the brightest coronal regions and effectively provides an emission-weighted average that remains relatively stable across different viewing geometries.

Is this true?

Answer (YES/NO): YES